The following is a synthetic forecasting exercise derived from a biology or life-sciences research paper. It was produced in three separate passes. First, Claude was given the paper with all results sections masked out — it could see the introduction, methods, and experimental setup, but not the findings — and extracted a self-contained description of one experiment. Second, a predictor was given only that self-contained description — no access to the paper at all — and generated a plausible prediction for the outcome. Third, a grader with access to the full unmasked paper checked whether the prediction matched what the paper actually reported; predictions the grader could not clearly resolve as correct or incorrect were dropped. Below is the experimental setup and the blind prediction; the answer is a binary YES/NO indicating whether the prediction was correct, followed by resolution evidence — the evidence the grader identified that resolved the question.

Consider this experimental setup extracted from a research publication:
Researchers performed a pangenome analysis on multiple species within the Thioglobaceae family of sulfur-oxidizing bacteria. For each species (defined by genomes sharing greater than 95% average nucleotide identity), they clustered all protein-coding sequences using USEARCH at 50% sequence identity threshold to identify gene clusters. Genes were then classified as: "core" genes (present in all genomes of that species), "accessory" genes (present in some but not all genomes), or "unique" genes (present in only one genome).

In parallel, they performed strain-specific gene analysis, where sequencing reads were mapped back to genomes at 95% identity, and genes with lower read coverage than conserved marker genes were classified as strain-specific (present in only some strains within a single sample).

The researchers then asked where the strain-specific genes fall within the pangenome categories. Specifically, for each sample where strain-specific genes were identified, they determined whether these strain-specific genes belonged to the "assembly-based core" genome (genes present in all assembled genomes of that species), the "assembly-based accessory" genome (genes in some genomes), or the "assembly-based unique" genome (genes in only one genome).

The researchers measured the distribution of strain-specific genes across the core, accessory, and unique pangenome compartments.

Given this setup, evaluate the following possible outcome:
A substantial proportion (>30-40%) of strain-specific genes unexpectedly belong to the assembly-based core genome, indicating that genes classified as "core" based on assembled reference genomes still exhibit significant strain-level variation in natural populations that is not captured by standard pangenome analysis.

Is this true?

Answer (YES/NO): NO